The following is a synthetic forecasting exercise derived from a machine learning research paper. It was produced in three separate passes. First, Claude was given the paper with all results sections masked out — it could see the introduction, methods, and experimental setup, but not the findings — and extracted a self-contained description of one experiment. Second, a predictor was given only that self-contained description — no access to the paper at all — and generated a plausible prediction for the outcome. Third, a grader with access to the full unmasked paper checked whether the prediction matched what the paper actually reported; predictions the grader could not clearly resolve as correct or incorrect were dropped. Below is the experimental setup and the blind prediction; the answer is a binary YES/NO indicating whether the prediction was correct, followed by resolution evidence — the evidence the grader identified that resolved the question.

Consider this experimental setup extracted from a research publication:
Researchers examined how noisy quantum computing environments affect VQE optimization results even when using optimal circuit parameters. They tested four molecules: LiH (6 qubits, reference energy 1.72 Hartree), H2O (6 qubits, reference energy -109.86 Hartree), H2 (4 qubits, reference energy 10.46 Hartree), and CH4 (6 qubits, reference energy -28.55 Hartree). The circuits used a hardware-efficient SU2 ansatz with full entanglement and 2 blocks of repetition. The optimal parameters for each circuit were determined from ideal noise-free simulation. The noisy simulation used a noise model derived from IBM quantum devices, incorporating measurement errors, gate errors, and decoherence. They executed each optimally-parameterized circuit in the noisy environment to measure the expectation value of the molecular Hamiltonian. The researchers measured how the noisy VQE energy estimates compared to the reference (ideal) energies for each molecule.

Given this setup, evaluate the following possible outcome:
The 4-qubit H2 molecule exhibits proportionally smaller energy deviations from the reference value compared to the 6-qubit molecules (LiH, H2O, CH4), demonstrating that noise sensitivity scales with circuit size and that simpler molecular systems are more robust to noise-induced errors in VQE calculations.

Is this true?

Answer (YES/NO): NO